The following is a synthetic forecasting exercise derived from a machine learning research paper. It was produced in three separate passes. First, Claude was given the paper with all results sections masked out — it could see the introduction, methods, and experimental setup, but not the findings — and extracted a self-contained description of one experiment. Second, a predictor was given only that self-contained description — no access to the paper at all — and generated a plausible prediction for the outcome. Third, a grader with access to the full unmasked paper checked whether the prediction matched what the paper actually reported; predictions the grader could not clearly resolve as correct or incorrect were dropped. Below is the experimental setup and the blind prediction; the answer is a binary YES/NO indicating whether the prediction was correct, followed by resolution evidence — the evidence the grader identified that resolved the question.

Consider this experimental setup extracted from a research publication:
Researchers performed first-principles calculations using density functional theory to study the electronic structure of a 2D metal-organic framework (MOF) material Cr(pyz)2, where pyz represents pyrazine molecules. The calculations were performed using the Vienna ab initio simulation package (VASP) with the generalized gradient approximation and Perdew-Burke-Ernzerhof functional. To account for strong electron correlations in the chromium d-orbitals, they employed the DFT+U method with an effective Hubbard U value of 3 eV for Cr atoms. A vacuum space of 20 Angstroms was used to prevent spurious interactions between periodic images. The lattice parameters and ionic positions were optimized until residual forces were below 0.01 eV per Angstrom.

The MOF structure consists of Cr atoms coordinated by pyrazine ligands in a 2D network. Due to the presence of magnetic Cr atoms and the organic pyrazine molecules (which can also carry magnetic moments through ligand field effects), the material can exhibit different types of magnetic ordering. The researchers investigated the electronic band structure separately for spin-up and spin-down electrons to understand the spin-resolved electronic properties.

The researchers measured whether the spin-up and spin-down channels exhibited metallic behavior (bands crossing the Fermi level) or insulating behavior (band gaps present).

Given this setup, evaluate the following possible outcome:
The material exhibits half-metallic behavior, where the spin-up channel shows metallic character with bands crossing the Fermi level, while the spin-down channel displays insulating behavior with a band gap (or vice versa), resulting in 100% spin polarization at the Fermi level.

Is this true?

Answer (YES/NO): NO